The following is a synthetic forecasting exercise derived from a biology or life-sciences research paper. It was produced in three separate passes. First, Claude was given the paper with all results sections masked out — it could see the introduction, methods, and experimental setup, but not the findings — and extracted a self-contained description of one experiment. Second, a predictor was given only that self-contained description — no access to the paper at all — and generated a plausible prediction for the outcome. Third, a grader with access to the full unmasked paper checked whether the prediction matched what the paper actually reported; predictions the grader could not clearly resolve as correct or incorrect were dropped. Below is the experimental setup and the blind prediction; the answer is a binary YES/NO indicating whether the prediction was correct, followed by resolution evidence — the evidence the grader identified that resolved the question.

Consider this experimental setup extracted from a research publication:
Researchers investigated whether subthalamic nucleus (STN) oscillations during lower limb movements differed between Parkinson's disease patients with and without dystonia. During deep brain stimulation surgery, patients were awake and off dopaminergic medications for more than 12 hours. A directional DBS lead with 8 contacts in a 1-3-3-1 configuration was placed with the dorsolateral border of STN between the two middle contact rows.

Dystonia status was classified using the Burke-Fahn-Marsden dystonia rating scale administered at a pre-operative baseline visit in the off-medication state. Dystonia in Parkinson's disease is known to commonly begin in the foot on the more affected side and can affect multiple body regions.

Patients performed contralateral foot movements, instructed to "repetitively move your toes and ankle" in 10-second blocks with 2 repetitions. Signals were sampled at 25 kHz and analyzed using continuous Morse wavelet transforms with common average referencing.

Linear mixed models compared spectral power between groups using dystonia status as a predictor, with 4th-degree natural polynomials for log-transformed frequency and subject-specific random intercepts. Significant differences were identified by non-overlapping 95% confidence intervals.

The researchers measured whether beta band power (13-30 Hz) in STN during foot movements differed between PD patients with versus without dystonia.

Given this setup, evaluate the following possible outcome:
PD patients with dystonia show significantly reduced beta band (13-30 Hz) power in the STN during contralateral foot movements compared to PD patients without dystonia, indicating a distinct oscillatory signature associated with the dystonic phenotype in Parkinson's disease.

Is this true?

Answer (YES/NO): NO